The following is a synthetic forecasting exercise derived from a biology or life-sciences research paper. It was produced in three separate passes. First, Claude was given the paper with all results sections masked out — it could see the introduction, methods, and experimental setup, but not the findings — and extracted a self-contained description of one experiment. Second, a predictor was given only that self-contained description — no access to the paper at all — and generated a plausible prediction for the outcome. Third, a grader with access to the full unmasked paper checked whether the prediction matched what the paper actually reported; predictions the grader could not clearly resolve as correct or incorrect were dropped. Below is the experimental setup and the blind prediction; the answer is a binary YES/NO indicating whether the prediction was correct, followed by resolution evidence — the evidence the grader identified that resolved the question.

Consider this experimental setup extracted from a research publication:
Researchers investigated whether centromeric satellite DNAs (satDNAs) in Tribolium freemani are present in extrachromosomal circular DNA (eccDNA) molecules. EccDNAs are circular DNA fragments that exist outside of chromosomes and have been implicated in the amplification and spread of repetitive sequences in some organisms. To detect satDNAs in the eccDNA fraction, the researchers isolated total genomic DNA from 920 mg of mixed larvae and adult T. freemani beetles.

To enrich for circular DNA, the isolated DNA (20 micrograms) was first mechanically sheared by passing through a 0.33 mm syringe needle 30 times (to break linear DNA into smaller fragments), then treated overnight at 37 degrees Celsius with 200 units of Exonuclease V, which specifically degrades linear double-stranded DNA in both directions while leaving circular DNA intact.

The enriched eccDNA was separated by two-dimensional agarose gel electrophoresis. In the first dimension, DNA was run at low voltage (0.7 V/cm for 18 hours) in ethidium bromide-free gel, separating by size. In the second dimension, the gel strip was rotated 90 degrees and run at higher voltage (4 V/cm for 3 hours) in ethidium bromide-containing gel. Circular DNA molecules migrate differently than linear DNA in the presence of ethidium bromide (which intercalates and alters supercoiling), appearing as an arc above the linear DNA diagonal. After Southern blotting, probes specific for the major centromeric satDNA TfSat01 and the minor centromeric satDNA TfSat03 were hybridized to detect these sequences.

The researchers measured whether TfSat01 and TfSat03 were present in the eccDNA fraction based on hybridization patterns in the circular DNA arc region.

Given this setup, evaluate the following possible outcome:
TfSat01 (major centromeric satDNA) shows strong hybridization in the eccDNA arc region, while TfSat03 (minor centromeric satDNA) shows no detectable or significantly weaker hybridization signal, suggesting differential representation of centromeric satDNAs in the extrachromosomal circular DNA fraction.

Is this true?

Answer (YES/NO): NO